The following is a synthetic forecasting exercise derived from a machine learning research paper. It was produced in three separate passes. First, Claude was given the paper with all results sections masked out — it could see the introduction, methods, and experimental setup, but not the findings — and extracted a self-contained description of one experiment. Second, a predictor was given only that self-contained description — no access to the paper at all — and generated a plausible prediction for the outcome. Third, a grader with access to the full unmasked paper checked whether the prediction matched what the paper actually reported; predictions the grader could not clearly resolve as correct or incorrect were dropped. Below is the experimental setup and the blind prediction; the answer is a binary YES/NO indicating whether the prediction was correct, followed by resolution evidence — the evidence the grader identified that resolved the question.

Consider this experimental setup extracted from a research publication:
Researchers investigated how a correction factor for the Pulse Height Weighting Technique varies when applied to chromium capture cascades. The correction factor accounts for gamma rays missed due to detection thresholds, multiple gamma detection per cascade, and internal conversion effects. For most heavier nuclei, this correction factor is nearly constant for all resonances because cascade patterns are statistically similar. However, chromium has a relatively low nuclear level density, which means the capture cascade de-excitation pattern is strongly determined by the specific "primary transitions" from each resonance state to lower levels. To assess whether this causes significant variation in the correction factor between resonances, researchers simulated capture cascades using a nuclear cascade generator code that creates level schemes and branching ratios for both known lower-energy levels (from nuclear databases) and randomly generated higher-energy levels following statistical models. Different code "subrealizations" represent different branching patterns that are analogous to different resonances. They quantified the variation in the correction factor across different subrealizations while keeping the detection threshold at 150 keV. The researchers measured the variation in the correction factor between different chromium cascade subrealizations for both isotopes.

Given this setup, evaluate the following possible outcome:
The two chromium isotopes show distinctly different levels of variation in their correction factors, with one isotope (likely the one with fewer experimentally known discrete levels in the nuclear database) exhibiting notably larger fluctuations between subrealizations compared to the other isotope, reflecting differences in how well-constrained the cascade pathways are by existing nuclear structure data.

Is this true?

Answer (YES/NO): NO